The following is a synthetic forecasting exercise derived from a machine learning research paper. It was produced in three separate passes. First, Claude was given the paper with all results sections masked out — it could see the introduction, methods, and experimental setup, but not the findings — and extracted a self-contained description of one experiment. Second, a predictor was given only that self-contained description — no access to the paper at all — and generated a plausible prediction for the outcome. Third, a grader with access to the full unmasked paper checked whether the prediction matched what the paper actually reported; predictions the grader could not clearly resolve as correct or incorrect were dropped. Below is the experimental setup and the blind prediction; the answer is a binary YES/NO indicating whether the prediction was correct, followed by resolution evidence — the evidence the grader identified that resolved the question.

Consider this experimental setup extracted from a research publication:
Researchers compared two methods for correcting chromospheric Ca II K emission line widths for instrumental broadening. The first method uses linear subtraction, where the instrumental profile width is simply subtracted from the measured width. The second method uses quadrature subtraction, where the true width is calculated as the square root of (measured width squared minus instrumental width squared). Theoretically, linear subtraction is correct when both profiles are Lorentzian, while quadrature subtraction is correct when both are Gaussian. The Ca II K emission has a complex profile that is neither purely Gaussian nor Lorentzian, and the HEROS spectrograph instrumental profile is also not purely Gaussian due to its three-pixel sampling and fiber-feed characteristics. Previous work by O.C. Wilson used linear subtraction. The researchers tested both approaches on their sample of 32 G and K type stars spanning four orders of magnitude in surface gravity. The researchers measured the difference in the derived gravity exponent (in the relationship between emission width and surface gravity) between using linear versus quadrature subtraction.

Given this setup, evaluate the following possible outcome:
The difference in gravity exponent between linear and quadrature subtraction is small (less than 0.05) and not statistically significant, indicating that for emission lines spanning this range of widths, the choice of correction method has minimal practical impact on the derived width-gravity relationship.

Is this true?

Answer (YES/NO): YES